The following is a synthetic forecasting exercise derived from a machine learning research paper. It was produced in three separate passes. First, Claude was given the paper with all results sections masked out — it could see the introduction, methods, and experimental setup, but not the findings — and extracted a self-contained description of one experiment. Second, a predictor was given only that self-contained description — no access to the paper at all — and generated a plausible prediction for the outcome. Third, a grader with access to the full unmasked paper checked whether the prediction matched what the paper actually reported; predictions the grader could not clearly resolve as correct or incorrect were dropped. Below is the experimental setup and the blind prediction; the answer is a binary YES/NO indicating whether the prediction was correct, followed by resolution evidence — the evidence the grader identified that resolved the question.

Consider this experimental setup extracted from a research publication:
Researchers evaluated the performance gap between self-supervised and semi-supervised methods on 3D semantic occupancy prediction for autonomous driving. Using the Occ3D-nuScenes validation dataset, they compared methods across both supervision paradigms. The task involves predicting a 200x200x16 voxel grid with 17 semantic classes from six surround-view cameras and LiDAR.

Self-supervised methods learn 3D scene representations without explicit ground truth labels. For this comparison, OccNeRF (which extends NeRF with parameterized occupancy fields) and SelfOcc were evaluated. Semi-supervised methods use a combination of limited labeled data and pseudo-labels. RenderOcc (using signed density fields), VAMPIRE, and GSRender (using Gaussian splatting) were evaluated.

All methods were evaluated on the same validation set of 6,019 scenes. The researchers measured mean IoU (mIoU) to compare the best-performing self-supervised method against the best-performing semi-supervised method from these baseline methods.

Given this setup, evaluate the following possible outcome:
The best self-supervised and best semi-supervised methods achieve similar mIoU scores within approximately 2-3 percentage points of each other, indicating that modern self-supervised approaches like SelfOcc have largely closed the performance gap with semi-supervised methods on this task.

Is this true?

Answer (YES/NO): NO